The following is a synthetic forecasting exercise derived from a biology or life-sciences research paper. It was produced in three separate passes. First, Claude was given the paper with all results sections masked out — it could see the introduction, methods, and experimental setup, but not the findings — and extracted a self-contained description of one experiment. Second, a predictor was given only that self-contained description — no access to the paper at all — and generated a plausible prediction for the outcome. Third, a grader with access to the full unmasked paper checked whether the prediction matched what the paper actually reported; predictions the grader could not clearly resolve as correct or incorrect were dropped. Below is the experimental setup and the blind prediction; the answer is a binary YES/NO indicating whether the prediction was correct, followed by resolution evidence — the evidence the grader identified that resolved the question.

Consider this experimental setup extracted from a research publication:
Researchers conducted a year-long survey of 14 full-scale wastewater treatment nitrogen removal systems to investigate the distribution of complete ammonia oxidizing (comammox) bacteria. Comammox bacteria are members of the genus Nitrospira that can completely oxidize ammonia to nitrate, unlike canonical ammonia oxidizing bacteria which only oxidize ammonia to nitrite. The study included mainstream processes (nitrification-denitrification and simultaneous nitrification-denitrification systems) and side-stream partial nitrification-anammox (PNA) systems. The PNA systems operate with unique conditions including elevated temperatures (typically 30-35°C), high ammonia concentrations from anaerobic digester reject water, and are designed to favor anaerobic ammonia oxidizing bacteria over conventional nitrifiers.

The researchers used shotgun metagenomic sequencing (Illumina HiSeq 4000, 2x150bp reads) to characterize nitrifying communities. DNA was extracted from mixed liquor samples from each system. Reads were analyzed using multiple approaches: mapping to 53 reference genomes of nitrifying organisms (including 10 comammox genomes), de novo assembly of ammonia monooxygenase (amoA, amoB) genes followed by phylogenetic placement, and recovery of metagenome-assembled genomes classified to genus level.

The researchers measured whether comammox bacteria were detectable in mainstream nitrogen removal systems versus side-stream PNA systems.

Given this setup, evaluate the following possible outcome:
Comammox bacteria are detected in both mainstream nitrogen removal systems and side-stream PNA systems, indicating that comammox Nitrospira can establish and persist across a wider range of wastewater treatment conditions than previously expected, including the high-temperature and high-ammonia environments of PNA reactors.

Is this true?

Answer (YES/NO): NO